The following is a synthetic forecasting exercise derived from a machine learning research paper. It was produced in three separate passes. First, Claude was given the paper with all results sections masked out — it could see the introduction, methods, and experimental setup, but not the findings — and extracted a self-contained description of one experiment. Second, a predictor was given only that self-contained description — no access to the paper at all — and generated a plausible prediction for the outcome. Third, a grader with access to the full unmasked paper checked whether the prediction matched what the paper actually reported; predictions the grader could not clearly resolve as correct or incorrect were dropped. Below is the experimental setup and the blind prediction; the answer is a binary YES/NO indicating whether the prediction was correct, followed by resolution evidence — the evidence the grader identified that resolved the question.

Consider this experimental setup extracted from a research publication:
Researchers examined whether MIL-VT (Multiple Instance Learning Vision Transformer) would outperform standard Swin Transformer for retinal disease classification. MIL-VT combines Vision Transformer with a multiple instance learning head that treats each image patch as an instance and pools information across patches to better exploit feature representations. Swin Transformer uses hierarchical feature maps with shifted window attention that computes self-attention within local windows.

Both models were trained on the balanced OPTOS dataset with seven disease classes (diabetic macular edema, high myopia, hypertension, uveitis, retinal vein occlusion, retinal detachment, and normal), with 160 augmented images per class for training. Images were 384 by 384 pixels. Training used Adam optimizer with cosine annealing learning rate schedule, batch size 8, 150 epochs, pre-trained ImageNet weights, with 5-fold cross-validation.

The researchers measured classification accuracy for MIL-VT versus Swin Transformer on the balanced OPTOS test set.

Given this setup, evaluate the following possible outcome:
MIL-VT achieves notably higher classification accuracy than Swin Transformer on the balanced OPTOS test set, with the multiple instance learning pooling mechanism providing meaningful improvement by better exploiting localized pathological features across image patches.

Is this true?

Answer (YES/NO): NO